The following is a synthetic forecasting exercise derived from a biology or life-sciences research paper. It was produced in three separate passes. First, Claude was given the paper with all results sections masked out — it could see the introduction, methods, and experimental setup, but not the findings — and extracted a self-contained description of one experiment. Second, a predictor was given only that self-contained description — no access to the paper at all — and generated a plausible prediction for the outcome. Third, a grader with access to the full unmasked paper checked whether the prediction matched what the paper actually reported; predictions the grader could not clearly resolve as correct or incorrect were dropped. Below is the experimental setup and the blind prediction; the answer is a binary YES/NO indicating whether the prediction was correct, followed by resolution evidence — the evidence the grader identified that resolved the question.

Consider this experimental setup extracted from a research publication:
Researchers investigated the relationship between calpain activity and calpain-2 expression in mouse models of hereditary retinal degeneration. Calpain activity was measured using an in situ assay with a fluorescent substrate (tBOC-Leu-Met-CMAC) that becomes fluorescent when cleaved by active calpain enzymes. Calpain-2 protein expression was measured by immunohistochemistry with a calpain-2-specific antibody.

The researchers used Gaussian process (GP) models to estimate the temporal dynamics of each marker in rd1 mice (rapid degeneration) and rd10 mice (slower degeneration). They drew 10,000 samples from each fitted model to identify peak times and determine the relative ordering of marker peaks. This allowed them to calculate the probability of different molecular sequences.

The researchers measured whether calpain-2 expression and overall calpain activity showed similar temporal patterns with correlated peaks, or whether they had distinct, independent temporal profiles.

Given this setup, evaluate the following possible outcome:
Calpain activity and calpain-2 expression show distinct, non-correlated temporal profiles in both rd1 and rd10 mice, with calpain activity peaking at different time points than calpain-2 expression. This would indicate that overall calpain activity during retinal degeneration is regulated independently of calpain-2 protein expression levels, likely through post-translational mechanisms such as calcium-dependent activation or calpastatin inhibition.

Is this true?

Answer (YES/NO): NO